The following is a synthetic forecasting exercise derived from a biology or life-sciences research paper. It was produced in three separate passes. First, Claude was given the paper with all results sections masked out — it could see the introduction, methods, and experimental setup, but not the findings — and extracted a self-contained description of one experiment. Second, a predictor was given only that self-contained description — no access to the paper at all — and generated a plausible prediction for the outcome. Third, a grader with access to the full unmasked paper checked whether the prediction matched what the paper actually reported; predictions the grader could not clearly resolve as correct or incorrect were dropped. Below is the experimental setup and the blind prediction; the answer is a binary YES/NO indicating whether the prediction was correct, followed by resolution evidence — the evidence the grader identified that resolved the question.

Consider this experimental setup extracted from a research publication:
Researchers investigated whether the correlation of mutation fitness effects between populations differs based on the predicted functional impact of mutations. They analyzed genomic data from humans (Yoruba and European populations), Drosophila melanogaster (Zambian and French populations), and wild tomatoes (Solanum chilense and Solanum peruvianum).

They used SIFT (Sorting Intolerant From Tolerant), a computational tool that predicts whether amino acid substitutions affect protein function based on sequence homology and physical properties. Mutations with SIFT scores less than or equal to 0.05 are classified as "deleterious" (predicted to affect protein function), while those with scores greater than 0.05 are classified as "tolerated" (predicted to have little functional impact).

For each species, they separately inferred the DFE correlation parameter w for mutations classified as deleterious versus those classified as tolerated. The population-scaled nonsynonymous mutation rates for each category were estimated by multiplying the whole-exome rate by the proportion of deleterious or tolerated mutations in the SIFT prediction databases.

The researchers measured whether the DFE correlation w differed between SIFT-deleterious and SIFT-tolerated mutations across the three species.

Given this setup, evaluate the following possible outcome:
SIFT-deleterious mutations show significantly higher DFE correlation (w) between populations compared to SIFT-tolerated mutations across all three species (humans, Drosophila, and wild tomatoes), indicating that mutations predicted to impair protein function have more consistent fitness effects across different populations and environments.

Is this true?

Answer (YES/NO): NO